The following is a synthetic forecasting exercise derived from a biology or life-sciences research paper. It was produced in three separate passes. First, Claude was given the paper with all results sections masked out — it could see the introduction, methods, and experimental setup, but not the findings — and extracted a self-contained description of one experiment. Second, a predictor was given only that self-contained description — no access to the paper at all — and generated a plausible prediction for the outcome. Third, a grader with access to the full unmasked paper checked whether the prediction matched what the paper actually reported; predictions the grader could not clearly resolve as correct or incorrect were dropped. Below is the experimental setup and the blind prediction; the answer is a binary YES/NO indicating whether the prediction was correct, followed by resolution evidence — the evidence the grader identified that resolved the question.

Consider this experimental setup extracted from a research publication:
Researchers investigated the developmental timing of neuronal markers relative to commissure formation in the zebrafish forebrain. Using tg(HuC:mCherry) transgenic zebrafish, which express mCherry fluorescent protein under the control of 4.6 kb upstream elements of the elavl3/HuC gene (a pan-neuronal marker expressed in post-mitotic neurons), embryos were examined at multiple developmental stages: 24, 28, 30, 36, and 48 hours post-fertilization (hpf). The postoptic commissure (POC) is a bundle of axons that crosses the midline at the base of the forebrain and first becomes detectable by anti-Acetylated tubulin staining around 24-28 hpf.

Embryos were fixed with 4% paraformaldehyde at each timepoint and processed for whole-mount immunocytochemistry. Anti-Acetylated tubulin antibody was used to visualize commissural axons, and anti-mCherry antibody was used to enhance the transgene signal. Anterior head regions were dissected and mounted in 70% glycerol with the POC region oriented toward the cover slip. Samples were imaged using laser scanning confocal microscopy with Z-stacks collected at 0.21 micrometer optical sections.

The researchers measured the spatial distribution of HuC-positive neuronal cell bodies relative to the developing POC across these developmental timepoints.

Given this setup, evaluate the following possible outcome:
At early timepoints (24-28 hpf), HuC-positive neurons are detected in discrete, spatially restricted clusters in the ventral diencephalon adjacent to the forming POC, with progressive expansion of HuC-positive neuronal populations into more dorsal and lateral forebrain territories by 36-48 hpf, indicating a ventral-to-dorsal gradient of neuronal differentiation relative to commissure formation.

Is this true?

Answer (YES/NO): NO